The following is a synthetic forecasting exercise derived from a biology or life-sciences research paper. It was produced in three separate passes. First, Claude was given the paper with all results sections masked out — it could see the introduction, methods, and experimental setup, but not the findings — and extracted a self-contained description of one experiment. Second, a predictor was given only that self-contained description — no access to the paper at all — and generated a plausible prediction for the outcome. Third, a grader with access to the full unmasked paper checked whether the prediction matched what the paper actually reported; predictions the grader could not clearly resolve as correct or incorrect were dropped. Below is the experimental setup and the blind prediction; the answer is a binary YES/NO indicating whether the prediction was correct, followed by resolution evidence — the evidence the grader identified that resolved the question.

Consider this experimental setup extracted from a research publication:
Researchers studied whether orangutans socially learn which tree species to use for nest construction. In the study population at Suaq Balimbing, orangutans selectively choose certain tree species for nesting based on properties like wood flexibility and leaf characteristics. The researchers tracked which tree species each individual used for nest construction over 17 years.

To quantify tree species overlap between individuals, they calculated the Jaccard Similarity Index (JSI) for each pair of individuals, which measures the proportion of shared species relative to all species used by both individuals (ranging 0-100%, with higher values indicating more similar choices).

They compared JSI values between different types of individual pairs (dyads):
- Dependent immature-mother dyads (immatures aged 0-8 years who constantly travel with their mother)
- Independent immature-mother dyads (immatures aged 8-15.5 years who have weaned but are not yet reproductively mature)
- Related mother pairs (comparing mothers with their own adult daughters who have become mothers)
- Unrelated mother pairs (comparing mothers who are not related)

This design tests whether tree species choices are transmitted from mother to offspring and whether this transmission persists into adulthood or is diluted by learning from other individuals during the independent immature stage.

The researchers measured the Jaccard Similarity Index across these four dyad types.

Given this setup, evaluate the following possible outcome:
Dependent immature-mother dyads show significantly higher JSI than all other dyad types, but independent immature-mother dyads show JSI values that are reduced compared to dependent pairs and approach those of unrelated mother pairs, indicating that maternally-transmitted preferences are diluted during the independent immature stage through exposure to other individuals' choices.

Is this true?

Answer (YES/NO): NO